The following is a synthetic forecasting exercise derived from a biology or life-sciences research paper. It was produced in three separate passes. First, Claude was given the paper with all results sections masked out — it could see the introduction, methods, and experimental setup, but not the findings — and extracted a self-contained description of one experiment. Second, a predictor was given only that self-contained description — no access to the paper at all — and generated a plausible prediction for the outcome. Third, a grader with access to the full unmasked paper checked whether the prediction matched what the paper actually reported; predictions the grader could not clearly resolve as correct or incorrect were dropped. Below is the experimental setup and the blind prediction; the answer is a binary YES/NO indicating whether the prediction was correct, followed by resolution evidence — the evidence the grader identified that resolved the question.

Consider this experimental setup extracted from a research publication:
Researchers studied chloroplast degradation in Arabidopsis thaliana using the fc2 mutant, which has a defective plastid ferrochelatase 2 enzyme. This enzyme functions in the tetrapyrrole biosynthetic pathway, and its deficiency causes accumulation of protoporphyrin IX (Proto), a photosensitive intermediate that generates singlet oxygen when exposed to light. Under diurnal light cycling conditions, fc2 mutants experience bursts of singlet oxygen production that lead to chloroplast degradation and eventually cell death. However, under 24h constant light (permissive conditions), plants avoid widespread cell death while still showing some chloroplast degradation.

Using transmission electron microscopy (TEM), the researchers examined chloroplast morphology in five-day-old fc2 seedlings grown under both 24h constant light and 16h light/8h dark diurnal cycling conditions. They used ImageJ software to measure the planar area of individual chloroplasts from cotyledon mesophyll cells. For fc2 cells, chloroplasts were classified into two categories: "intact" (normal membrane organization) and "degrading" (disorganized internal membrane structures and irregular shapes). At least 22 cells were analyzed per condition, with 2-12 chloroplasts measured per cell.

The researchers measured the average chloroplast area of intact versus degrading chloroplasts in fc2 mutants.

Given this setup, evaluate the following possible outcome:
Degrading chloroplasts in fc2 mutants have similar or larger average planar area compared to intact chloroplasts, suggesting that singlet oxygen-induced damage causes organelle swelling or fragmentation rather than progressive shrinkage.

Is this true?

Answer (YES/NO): YES